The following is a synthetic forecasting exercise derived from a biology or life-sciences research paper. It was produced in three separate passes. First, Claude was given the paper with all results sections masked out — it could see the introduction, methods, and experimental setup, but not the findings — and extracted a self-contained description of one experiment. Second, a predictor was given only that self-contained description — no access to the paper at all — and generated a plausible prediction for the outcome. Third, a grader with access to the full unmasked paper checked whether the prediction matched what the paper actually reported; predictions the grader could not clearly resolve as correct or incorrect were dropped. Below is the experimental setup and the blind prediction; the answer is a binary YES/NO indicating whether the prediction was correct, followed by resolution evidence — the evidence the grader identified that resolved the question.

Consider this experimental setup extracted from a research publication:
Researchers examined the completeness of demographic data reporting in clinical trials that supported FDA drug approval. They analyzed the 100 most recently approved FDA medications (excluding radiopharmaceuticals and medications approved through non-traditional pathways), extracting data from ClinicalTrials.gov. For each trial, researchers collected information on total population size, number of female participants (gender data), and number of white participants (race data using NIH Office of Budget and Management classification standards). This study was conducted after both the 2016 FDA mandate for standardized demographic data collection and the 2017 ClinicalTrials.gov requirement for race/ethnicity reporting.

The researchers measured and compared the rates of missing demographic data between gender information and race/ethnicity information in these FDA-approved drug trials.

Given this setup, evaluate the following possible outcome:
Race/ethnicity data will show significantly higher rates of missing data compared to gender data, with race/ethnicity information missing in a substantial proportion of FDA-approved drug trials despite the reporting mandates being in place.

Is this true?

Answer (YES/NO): YES